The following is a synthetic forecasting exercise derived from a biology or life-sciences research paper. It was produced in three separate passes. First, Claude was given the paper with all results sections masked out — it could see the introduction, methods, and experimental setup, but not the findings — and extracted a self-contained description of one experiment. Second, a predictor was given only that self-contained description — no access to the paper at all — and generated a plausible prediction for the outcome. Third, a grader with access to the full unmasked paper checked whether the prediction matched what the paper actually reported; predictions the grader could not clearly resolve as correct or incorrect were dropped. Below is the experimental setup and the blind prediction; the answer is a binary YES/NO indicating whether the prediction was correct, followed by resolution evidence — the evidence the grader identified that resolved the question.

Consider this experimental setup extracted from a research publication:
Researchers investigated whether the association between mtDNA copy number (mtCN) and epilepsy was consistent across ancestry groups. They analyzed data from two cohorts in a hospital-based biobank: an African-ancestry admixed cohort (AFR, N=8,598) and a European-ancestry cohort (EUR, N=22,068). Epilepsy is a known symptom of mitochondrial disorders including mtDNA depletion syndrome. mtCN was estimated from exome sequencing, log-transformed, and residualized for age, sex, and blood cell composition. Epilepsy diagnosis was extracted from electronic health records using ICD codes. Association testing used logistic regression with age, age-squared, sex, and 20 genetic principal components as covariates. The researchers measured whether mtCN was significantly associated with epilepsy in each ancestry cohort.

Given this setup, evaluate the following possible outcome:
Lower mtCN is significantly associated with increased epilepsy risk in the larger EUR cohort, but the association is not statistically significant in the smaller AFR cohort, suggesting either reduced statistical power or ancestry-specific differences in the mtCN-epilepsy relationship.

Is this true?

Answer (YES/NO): YES